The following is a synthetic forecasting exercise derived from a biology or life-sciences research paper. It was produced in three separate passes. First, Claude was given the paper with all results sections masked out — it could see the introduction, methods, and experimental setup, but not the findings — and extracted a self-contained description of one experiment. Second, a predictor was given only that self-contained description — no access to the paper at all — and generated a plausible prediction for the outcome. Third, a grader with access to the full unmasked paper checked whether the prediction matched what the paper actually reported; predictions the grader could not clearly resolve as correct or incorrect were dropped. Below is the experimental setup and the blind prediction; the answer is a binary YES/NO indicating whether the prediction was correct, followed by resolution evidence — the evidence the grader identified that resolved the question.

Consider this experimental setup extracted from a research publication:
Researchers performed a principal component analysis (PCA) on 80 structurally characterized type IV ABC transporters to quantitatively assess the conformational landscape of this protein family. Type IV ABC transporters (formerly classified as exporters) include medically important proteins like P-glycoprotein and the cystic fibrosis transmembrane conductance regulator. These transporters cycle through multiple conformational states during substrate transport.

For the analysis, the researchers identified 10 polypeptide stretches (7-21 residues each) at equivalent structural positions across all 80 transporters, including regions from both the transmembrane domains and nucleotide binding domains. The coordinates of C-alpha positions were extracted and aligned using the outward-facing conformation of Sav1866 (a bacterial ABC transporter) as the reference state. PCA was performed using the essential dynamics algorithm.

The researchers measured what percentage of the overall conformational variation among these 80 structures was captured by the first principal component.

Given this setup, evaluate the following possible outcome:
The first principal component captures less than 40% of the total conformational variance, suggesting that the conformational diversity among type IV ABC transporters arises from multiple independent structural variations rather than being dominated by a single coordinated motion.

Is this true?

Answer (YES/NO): NO